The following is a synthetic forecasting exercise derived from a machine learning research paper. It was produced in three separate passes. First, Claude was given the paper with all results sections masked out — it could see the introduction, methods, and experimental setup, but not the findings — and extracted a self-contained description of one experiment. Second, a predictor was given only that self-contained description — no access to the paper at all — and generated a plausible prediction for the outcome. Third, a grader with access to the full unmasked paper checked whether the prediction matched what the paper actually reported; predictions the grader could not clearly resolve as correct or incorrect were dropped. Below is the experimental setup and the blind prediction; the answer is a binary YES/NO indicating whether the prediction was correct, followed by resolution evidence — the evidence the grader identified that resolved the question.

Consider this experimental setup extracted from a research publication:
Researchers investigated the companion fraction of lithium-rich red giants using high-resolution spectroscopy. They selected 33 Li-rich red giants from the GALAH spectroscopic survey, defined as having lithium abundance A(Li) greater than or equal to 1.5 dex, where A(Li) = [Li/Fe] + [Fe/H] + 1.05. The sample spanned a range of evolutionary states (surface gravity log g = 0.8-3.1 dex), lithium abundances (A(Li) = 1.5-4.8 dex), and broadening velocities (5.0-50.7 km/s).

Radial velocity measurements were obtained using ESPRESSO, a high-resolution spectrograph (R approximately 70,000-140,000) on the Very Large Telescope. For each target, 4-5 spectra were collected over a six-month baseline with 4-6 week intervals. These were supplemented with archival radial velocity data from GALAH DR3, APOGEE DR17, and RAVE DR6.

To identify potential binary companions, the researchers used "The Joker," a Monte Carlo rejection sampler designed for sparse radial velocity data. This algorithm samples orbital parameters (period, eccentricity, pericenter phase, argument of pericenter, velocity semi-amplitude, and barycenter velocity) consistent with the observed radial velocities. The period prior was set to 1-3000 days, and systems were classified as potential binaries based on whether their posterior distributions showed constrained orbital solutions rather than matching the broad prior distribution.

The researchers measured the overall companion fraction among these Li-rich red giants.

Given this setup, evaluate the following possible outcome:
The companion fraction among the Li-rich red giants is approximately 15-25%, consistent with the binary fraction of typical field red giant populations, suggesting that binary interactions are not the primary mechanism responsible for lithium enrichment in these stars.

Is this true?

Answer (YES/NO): NO